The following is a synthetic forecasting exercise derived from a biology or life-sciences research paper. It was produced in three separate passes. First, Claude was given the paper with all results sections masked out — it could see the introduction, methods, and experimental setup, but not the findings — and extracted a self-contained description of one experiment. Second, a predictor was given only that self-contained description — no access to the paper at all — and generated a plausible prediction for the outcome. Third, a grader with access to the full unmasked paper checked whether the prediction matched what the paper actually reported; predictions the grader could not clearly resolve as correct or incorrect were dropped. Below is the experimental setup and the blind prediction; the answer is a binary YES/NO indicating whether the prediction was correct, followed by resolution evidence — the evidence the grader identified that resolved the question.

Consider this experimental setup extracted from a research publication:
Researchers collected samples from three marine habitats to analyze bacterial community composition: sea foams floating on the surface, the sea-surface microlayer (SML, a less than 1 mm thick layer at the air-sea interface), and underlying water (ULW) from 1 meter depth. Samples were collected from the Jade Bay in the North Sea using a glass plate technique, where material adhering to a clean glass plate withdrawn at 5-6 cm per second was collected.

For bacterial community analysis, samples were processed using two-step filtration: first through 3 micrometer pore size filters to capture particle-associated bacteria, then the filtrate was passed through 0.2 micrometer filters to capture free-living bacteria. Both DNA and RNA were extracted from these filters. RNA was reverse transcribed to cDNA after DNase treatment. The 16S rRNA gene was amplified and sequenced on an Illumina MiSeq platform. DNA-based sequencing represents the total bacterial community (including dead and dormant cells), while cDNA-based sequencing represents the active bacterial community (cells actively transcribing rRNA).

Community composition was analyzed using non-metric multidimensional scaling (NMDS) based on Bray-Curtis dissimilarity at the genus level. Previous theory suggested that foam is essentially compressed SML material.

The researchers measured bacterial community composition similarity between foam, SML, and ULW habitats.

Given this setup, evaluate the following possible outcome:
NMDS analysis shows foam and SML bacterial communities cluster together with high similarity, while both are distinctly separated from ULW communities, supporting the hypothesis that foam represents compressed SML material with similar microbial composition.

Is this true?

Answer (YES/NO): NO